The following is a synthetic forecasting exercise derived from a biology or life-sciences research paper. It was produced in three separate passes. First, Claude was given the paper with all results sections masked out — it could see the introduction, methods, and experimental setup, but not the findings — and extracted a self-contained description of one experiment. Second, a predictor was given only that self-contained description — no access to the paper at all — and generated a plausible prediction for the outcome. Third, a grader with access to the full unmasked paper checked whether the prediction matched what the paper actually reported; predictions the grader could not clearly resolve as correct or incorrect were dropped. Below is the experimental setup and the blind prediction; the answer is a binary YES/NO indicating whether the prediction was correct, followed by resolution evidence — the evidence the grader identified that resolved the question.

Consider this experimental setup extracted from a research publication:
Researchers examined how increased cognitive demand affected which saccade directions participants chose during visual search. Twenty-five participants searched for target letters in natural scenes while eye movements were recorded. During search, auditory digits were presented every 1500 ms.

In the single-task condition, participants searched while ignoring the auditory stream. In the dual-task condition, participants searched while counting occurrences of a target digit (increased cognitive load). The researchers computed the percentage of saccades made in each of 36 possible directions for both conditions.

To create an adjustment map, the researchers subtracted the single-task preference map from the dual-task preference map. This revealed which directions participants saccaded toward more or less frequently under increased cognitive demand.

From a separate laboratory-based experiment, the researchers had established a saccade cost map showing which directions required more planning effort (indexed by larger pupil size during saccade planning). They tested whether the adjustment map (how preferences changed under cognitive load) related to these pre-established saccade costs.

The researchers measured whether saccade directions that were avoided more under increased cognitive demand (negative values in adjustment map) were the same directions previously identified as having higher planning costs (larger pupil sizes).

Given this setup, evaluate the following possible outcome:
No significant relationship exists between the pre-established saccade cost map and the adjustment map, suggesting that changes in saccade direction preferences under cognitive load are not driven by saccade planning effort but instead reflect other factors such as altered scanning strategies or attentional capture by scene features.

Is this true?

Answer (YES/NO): NO